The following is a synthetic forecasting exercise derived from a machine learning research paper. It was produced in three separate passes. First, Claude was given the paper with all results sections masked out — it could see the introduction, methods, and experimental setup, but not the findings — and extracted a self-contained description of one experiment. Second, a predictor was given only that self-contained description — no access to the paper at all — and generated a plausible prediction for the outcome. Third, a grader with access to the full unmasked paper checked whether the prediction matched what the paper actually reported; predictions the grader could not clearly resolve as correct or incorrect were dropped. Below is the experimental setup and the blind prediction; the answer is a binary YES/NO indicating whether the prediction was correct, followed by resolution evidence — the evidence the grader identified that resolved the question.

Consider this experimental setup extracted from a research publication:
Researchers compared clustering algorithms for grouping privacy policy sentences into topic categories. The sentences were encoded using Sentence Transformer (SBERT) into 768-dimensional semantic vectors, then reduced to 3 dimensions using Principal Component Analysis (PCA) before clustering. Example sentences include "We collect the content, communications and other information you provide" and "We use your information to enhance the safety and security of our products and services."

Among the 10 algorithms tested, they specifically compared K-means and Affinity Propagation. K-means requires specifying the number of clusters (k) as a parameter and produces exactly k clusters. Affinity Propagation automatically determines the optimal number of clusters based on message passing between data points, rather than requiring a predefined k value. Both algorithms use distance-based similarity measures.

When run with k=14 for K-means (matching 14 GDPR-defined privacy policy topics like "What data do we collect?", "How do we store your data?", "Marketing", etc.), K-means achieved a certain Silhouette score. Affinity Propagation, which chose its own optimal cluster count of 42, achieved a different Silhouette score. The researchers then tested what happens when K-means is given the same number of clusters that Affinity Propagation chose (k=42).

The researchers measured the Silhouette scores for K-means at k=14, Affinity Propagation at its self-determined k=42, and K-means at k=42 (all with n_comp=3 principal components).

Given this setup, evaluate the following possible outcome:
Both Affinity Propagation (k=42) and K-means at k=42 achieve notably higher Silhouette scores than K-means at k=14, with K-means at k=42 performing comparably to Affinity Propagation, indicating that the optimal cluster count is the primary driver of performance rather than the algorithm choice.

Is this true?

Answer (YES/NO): YES